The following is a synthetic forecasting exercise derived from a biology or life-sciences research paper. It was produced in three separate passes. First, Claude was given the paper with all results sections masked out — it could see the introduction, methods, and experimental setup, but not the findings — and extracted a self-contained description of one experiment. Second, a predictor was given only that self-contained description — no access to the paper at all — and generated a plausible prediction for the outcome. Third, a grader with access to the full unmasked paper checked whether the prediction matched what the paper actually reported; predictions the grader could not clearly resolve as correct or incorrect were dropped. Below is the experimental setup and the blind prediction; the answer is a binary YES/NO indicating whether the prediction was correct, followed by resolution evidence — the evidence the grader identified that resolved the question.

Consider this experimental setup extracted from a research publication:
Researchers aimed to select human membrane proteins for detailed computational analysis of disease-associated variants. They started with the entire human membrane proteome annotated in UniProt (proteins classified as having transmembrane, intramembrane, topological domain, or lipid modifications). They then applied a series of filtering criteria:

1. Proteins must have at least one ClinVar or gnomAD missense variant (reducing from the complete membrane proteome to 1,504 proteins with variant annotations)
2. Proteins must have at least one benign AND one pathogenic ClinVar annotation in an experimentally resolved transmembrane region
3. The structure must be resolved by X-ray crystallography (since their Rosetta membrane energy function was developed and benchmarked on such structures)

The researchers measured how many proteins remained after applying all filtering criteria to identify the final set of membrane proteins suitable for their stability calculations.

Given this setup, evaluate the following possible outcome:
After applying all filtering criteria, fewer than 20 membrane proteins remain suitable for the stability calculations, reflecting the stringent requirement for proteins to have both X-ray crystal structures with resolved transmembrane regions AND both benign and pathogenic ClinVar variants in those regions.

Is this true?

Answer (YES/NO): YES